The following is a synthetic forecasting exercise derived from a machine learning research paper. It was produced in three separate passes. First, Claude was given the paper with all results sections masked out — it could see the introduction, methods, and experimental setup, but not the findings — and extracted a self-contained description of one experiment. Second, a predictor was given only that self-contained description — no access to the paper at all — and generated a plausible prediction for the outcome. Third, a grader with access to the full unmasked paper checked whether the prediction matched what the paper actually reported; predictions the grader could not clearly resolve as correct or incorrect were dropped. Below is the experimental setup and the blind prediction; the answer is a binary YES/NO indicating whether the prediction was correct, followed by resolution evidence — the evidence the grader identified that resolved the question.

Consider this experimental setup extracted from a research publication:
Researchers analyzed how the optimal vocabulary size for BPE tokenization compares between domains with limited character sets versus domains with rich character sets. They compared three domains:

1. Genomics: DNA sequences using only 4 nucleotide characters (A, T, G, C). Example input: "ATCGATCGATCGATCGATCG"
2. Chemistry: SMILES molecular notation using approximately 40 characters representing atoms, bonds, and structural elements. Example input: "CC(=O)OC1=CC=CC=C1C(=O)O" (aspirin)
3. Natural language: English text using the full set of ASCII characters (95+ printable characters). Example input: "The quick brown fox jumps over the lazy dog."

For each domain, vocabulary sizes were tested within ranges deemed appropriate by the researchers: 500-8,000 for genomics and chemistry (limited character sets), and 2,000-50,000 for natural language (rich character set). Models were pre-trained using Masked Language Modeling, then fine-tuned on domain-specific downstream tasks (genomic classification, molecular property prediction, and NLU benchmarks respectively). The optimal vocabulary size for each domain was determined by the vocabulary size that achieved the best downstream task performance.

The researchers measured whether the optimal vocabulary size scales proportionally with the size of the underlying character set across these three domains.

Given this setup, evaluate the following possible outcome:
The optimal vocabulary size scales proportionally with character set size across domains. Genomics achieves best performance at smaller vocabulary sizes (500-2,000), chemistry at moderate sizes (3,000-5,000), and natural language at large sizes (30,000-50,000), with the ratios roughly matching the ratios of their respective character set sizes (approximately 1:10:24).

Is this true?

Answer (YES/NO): NO